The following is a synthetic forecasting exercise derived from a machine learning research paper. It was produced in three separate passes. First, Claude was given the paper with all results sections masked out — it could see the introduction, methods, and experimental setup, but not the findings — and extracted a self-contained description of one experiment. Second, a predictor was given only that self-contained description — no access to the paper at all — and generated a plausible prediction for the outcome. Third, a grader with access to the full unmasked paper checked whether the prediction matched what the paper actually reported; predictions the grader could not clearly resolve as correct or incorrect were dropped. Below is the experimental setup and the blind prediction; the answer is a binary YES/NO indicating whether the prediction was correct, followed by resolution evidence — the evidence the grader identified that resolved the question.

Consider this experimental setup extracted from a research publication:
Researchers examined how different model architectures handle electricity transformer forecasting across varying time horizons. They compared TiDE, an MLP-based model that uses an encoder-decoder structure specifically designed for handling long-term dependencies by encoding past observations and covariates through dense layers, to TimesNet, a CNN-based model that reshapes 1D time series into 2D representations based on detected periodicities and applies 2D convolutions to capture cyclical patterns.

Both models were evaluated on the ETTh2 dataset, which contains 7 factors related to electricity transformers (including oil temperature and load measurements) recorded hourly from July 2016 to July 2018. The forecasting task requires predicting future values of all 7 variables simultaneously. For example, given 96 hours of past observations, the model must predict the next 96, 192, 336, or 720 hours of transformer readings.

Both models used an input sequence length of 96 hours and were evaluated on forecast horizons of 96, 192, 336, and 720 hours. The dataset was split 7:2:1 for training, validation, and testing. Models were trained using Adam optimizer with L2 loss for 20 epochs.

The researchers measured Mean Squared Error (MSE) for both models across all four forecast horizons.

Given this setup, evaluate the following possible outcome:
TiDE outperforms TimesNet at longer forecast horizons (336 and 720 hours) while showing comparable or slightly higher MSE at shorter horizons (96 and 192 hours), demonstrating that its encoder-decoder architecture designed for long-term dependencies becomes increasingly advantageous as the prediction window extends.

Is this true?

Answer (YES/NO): NO